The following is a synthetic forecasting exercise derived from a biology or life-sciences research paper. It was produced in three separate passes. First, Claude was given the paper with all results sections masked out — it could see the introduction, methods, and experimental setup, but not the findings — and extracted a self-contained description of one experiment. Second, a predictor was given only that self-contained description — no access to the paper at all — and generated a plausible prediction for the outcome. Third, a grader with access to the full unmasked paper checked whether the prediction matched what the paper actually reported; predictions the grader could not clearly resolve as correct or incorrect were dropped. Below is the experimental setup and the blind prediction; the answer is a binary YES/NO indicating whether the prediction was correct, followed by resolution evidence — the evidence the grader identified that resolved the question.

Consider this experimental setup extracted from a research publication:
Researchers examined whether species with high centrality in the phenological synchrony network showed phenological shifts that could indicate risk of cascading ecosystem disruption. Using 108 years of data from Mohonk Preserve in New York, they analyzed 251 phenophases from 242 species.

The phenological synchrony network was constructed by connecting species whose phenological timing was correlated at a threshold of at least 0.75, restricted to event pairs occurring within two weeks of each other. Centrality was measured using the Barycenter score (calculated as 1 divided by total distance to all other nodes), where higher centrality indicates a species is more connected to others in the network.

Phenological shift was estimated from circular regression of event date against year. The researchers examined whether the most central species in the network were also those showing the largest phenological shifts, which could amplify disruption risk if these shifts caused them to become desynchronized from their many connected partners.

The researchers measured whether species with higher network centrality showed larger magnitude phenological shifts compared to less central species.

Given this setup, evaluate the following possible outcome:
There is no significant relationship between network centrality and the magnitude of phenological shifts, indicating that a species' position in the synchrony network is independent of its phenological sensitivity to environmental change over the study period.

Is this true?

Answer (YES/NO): NO